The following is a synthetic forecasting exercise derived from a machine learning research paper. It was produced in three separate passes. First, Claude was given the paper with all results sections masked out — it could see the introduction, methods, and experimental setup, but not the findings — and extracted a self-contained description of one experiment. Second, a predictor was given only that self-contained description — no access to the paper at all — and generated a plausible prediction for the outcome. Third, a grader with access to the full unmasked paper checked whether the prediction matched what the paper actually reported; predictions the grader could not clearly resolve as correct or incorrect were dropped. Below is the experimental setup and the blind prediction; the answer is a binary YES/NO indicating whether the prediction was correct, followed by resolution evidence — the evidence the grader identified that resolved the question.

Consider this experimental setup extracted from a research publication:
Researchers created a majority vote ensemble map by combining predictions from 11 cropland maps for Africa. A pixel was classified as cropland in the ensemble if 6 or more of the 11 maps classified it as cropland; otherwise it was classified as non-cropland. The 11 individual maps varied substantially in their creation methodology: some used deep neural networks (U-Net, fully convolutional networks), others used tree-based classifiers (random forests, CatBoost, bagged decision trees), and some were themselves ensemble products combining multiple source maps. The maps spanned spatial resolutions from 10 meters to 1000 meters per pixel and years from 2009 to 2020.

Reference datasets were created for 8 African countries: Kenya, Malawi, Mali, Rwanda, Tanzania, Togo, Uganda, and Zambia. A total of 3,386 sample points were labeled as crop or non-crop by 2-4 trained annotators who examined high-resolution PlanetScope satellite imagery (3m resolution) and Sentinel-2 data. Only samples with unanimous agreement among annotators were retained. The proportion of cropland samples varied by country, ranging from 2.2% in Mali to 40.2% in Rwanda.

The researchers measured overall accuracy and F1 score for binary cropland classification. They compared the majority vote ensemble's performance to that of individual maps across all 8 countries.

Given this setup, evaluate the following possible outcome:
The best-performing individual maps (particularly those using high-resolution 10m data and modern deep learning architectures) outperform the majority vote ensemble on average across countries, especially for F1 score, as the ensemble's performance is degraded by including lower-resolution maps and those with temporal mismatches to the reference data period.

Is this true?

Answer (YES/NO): NO